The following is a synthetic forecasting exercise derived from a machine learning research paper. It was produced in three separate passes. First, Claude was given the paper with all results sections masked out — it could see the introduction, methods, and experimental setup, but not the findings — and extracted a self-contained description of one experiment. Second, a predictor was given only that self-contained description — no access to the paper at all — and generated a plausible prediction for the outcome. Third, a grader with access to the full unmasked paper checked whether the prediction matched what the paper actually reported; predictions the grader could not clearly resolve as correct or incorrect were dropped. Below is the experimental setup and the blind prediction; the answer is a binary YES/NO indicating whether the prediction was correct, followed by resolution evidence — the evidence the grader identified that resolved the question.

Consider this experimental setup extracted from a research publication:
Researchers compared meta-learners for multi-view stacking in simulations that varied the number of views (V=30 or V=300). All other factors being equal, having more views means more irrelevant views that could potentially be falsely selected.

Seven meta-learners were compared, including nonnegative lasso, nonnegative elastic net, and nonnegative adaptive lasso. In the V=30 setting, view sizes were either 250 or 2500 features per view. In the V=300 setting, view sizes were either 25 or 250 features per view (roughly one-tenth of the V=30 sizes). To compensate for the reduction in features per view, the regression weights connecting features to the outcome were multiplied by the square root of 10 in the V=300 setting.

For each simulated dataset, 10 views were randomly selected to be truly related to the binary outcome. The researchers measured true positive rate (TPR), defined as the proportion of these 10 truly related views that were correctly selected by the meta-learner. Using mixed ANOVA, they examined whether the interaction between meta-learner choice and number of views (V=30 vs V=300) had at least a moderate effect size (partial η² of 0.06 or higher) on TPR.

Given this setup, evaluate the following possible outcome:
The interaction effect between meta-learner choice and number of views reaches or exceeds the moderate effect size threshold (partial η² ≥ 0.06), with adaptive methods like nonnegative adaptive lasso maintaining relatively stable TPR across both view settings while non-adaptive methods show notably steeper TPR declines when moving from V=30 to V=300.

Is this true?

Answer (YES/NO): NO